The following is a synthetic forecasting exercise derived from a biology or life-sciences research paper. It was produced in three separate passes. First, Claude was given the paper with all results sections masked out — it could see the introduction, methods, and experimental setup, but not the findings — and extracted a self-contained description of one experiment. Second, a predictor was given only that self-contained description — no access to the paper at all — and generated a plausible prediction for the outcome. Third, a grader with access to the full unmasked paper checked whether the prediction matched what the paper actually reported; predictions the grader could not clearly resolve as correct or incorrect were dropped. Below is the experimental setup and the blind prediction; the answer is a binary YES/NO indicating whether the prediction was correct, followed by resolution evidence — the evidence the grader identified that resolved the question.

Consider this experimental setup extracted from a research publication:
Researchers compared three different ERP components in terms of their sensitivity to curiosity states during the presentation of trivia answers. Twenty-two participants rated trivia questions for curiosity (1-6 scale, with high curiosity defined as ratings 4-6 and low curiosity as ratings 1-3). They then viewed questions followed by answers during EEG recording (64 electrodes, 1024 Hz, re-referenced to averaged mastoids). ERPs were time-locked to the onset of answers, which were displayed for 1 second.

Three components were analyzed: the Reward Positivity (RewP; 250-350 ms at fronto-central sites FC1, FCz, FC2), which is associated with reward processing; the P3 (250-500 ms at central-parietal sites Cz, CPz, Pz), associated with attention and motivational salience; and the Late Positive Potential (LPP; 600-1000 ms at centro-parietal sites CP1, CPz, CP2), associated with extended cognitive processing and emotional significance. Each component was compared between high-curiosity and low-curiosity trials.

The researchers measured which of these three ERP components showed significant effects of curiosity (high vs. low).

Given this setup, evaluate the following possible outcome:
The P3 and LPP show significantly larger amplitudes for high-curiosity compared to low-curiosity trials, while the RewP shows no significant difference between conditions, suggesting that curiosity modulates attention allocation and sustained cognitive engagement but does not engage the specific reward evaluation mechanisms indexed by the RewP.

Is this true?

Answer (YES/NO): NO